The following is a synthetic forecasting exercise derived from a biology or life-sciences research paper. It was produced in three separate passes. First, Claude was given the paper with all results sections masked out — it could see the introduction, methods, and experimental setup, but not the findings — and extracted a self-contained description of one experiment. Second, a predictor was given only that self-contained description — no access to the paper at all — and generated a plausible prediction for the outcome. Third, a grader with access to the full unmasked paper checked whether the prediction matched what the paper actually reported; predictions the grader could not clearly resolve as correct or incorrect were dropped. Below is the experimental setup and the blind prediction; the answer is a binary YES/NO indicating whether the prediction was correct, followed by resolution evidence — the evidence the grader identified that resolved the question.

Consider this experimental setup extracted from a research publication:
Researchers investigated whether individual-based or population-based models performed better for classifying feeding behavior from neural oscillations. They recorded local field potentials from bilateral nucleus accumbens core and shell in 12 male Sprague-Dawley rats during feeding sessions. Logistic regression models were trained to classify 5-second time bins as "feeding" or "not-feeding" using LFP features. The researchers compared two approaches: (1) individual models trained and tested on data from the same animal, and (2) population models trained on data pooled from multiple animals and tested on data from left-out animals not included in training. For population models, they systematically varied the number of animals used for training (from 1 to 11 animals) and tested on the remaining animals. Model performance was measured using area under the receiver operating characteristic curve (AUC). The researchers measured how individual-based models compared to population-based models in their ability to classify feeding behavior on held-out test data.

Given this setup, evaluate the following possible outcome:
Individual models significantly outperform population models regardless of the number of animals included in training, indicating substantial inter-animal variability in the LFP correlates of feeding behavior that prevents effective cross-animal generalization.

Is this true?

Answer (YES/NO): NO